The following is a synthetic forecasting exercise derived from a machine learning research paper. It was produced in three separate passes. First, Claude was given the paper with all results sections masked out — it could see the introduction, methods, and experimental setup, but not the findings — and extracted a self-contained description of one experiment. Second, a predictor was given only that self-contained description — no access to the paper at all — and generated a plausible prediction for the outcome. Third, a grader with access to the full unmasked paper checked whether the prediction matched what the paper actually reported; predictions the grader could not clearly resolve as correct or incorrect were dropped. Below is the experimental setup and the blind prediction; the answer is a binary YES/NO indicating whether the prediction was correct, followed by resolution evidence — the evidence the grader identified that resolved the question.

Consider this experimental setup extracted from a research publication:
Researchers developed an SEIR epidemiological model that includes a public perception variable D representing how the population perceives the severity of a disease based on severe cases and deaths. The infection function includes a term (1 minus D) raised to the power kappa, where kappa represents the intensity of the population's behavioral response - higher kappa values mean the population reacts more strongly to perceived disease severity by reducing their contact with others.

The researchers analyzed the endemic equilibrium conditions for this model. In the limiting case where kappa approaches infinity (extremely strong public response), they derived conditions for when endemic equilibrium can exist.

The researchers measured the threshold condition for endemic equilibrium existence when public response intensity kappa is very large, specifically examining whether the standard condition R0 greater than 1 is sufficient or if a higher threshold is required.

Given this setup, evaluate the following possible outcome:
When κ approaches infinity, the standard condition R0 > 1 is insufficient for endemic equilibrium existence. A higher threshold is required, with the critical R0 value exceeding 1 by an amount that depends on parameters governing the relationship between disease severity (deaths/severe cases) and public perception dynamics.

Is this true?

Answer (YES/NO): NO